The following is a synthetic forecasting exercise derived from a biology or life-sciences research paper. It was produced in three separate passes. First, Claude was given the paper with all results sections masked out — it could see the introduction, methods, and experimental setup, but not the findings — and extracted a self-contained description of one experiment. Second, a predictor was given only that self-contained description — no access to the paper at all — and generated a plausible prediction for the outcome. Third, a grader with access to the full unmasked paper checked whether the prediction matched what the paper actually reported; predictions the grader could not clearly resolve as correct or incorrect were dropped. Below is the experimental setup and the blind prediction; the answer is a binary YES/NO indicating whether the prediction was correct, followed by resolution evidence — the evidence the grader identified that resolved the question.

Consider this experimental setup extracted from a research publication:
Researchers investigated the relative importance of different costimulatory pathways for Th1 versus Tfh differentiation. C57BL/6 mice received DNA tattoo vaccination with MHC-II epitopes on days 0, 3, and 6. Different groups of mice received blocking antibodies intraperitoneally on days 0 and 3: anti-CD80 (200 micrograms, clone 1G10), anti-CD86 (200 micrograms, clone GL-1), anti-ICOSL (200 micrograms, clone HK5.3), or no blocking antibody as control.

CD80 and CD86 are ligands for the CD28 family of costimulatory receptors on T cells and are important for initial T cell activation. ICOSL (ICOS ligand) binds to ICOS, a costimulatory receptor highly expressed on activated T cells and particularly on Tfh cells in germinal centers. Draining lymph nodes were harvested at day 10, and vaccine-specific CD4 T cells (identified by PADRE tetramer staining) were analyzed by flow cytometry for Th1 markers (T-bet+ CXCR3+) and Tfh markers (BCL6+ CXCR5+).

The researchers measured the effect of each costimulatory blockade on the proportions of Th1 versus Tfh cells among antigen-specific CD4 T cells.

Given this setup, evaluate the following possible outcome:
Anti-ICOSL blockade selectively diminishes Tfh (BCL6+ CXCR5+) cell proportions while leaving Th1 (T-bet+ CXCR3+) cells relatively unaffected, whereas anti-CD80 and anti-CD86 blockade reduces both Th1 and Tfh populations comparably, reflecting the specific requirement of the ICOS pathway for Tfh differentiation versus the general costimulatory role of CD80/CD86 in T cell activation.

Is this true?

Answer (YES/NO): NO